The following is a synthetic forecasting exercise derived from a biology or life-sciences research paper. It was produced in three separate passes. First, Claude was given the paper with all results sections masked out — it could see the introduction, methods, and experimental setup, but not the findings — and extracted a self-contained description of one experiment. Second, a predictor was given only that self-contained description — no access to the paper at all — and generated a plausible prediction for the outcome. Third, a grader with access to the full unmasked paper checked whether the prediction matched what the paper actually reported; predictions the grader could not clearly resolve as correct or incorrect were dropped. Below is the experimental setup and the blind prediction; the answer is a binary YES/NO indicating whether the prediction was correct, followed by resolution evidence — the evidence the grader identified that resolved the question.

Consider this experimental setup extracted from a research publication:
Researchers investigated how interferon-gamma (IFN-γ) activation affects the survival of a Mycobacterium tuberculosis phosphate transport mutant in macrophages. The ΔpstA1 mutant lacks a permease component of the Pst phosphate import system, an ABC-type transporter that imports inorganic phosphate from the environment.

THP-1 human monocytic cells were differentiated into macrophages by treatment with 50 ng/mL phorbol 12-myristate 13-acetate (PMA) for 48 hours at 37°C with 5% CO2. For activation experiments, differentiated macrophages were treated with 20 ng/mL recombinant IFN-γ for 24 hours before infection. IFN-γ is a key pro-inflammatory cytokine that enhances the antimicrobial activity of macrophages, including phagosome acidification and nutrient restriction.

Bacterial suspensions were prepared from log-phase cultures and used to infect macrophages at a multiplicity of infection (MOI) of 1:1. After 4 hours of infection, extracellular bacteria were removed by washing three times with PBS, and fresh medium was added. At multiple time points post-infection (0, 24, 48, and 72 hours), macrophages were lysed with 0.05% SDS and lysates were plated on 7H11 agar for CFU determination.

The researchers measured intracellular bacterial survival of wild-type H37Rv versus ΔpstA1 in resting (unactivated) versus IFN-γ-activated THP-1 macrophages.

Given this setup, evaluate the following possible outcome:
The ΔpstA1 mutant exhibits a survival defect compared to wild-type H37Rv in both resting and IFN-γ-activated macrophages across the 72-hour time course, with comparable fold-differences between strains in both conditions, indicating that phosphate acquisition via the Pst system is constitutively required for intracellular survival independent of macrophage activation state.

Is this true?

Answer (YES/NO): NO